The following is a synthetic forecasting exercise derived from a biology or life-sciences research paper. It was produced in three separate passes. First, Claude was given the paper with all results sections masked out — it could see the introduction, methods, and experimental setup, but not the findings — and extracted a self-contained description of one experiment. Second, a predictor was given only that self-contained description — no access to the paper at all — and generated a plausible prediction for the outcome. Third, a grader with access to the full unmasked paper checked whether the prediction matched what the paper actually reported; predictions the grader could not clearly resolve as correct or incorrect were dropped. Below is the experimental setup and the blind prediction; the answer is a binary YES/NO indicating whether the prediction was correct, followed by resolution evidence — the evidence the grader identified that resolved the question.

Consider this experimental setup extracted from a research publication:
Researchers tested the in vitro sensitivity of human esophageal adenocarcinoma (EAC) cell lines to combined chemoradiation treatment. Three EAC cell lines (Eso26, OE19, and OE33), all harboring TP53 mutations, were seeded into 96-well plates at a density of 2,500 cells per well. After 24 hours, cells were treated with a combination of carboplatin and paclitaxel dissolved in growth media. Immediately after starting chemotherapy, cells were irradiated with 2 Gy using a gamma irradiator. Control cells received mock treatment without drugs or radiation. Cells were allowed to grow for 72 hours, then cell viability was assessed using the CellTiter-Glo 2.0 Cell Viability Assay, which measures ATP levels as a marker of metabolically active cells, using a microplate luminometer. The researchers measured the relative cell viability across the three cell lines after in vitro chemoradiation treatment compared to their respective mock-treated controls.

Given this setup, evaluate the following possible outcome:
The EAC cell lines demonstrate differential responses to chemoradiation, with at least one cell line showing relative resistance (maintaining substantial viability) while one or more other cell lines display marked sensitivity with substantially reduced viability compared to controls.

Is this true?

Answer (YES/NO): YES